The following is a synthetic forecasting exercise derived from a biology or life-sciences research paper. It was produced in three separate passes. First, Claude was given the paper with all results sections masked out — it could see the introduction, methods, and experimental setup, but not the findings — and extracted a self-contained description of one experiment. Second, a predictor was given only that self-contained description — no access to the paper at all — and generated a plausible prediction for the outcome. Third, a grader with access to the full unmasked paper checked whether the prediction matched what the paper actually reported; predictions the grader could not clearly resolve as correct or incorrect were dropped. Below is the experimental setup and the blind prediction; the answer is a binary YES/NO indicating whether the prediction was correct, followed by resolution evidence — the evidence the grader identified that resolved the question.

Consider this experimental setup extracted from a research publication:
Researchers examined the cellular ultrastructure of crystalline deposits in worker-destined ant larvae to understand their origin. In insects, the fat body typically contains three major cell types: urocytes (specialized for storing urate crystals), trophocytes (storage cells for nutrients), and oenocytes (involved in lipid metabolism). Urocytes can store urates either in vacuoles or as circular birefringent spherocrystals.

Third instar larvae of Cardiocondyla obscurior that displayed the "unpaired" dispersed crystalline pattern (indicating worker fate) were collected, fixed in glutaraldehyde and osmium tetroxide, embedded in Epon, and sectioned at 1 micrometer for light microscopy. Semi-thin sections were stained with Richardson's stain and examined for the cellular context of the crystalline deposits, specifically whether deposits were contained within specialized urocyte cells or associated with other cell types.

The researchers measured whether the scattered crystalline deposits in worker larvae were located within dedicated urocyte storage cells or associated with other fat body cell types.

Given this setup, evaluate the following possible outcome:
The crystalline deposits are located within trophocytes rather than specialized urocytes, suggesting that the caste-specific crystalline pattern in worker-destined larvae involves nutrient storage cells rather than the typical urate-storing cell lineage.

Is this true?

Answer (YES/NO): NO